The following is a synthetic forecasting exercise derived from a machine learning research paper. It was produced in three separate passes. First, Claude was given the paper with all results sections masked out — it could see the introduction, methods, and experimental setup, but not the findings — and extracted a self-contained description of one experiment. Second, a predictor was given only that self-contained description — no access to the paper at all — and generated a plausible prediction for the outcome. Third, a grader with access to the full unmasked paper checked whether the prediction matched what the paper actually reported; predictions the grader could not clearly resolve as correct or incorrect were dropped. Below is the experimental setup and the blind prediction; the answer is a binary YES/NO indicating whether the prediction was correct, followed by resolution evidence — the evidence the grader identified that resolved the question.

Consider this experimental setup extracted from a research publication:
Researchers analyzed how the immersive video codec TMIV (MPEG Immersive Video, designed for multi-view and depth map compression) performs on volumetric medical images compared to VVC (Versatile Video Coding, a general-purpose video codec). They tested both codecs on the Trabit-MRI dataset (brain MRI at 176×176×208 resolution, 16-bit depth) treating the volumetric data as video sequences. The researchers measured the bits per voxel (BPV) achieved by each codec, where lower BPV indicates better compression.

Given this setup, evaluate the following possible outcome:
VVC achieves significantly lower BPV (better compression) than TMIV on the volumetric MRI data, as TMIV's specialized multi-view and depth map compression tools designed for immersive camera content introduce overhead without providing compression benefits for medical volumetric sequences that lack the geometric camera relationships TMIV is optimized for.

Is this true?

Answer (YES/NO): YES